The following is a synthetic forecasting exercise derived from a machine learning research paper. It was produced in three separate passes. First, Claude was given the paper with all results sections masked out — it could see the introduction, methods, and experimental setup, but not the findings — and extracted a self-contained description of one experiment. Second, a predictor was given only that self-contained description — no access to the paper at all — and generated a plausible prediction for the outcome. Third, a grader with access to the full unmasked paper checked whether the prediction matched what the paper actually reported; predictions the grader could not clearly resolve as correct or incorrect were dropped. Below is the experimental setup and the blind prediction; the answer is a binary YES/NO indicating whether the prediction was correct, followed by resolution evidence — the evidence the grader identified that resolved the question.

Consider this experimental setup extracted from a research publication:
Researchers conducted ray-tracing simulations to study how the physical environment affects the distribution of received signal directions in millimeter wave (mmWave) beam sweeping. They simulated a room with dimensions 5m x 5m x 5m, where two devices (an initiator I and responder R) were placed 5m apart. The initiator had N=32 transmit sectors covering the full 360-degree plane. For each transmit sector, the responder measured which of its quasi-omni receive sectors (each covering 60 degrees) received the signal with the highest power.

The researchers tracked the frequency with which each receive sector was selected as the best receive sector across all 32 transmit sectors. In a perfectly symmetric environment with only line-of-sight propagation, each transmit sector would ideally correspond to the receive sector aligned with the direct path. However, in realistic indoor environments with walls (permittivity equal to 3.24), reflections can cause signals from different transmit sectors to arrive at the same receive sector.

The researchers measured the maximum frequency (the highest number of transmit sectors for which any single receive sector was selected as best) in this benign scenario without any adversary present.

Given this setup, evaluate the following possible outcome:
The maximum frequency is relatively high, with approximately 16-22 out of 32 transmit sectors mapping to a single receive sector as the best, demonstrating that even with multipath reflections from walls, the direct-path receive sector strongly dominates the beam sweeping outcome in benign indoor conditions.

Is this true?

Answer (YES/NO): NO